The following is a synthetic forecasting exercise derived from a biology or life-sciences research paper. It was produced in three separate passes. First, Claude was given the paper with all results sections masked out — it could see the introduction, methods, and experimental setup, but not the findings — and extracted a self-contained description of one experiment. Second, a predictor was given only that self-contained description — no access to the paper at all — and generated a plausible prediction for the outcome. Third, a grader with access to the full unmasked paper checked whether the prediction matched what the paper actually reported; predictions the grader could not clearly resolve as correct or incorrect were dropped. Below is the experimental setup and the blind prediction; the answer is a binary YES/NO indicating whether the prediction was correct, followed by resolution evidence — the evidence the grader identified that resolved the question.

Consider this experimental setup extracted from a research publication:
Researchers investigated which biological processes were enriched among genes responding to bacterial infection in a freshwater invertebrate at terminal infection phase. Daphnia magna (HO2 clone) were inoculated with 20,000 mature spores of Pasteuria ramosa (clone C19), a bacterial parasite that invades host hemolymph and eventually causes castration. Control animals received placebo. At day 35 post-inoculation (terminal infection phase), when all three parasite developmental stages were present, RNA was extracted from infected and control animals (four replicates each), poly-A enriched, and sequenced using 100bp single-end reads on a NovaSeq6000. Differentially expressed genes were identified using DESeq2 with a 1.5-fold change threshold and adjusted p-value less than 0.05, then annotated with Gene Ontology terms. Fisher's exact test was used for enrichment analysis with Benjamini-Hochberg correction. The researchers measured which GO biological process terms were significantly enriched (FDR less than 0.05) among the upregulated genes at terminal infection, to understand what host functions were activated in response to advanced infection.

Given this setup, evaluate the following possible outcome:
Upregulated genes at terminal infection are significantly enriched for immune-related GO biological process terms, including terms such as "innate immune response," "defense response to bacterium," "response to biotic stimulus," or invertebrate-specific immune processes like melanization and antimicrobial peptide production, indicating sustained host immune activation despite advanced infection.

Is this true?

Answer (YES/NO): NO